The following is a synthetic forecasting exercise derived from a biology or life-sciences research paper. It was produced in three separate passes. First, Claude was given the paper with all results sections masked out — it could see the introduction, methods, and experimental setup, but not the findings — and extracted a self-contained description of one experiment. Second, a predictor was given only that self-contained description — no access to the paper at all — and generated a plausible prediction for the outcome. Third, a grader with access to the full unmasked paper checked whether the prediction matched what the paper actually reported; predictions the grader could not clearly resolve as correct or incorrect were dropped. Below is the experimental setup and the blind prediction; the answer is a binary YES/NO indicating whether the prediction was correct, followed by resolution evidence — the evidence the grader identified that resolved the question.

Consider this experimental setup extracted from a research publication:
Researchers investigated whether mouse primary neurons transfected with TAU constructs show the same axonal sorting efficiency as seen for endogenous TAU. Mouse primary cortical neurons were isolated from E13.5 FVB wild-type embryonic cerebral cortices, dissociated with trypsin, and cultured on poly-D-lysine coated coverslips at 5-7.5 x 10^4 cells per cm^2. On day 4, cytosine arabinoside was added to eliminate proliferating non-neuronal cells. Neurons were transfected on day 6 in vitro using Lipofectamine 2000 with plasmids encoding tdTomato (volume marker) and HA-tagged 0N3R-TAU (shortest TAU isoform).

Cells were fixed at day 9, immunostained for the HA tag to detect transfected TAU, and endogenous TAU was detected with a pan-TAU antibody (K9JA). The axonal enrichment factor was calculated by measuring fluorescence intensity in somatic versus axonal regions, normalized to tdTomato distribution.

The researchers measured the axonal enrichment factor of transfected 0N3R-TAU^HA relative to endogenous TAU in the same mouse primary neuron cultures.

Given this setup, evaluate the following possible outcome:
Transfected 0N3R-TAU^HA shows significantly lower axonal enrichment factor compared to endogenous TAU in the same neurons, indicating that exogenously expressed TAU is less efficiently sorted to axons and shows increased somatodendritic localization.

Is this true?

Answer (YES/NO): YES